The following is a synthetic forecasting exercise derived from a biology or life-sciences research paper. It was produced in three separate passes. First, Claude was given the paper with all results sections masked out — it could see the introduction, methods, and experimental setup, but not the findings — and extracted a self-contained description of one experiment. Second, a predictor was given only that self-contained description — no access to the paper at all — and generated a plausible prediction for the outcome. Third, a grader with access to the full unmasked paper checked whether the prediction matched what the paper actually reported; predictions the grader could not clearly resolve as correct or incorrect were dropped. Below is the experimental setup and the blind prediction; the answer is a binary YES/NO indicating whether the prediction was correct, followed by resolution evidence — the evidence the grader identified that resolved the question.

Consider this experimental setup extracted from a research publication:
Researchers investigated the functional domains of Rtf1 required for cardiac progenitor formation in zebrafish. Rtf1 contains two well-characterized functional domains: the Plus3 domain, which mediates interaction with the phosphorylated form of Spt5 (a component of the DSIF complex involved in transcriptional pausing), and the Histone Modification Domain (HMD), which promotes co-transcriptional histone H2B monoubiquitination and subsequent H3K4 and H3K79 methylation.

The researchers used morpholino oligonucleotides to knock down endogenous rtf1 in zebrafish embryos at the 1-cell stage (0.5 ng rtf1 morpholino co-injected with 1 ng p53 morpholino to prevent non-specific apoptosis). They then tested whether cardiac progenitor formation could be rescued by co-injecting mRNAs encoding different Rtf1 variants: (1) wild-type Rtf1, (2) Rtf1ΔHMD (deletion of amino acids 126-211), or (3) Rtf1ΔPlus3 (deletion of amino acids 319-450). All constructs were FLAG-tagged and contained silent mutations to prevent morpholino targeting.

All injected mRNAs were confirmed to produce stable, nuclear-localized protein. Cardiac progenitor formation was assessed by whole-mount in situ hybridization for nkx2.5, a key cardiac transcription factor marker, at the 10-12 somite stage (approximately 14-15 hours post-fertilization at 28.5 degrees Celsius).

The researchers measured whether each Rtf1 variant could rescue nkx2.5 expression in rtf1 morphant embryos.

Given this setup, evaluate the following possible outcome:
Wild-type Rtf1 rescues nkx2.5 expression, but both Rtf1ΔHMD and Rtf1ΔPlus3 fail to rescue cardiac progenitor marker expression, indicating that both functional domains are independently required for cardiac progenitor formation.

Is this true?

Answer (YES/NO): NO